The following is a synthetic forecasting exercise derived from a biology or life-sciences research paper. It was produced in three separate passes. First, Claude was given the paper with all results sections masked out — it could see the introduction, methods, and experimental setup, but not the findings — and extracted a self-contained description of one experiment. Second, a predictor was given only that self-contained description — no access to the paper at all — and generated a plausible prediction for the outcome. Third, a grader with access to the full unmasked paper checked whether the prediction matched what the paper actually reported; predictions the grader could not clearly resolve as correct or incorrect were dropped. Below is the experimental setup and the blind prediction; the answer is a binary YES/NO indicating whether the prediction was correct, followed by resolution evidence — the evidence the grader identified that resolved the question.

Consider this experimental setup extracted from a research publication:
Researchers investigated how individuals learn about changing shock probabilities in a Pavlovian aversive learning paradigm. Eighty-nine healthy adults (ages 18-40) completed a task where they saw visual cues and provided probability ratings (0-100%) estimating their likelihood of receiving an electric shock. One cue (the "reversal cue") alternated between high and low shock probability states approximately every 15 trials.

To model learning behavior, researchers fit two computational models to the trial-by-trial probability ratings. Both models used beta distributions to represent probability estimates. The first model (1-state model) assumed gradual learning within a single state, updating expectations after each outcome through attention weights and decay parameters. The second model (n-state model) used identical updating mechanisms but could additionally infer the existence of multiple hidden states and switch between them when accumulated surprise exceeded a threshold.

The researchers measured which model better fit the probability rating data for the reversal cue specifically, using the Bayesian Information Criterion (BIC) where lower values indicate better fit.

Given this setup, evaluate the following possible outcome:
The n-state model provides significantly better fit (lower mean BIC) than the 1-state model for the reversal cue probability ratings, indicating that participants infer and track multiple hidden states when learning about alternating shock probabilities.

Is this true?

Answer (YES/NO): YES